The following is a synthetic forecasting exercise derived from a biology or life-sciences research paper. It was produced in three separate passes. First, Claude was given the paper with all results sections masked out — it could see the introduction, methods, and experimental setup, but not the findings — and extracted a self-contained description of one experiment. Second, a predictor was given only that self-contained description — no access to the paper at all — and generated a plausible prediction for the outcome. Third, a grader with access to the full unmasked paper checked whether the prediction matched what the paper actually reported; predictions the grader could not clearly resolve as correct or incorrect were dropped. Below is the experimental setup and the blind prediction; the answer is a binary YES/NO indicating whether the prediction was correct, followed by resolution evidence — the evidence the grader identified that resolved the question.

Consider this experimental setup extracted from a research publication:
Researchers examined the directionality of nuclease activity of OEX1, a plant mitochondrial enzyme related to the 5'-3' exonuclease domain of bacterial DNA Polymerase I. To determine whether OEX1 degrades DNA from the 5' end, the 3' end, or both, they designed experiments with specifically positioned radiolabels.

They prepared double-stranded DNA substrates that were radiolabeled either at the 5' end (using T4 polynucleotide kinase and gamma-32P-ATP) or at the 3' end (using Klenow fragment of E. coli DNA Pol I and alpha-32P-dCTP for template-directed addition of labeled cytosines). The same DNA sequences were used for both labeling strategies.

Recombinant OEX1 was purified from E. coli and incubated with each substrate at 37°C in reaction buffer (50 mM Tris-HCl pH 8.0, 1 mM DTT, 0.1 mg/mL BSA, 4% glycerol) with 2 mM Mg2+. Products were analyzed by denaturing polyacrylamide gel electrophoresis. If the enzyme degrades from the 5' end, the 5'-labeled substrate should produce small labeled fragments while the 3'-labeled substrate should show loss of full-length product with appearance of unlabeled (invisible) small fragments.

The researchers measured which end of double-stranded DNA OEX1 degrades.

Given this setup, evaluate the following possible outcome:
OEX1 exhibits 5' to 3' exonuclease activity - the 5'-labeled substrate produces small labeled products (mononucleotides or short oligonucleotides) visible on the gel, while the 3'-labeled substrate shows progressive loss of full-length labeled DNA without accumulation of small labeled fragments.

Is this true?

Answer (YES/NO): YES